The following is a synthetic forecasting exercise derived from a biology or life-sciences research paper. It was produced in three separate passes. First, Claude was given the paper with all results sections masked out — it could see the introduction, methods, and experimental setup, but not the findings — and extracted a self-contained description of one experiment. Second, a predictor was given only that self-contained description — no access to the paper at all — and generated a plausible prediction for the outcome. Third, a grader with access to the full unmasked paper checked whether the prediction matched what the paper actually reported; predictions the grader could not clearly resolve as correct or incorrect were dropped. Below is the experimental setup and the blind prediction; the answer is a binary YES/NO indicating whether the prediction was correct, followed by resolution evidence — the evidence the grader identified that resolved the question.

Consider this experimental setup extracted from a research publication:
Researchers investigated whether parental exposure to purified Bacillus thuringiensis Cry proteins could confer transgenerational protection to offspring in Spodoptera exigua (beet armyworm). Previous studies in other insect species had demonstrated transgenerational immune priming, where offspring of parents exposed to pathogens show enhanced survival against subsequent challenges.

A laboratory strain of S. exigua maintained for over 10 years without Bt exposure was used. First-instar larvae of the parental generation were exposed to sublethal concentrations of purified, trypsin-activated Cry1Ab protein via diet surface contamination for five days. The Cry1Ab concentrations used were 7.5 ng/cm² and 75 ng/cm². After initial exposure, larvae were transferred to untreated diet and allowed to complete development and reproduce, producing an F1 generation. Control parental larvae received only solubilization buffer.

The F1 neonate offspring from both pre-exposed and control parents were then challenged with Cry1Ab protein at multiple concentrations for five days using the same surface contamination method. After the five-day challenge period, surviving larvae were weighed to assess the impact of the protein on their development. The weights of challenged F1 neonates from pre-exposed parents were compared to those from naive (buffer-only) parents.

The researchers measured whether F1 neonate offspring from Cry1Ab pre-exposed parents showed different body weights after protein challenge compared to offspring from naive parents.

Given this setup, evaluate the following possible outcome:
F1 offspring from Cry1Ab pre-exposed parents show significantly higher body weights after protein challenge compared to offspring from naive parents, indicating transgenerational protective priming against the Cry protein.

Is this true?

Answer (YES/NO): NO